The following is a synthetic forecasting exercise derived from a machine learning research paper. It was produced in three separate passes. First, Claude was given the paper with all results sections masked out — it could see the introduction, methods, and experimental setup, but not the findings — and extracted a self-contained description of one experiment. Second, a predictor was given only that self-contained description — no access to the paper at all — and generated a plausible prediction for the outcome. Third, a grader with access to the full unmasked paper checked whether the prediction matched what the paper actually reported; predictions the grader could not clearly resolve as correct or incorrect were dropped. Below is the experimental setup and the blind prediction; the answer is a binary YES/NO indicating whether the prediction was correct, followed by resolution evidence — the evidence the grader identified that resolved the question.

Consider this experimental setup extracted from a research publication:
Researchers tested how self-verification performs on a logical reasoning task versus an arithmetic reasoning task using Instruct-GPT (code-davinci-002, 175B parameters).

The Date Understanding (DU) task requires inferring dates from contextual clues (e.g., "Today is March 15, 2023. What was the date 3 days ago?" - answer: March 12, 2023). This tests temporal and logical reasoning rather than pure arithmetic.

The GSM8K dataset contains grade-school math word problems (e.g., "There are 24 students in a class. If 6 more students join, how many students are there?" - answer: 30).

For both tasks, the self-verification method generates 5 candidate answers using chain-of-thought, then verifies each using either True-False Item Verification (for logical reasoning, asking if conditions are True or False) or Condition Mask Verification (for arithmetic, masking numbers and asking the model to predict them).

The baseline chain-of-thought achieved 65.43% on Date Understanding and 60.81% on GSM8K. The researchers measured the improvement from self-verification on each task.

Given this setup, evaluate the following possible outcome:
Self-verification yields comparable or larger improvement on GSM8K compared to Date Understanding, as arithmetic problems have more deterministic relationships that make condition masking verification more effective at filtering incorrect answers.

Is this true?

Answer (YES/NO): YES